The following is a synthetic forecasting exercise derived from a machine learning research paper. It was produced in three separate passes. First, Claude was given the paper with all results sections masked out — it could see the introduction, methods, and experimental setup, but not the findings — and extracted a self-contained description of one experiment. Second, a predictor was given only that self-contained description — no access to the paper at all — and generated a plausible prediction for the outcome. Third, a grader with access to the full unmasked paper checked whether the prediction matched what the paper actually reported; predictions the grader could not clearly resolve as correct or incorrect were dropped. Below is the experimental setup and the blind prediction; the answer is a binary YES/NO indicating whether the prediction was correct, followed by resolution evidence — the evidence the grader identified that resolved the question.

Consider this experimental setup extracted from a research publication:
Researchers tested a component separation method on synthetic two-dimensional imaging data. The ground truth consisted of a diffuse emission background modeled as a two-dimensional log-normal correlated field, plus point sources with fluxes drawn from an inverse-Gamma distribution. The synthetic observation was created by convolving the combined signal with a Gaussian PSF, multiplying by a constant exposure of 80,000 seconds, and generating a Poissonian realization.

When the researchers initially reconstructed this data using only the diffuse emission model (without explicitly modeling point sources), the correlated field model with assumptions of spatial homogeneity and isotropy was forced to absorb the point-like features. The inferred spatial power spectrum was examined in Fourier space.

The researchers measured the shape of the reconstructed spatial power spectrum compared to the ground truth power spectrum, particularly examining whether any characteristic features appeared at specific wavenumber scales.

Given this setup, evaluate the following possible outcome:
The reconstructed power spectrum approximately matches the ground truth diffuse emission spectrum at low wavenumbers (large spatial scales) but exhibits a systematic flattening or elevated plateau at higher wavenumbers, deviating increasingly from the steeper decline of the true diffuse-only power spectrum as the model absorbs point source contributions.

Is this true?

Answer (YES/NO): NO